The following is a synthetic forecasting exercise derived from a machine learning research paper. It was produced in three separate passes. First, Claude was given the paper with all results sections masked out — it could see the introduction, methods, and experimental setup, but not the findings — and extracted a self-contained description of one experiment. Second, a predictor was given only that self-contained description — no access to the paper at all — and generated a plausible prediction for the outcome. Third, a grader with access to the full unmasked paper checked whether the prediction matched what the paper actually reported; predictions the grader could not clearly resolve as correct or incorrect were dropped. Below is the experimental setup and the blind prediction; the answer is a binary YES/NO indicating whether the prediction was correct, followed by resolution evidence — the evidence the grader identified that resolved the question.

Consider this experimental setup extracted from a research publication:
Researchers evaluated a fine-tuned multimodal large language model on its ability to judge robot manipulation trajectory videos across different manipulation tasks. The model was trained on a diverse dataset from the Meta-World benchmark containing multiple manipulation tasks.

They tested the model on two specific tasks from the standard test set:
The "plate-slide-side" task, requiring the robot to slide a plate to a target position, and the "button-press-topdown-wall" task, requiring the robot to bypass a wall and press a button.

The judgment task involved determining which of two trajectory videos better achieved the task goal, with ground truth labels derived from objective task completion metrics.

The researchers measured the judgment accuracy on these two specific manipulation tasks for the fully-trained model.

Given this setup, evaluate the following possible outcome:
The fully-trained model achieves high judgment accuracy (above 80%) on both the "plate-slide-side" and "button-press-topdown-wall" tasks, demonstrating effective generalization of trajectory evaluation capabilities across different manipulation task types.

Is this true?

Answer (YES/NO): YES